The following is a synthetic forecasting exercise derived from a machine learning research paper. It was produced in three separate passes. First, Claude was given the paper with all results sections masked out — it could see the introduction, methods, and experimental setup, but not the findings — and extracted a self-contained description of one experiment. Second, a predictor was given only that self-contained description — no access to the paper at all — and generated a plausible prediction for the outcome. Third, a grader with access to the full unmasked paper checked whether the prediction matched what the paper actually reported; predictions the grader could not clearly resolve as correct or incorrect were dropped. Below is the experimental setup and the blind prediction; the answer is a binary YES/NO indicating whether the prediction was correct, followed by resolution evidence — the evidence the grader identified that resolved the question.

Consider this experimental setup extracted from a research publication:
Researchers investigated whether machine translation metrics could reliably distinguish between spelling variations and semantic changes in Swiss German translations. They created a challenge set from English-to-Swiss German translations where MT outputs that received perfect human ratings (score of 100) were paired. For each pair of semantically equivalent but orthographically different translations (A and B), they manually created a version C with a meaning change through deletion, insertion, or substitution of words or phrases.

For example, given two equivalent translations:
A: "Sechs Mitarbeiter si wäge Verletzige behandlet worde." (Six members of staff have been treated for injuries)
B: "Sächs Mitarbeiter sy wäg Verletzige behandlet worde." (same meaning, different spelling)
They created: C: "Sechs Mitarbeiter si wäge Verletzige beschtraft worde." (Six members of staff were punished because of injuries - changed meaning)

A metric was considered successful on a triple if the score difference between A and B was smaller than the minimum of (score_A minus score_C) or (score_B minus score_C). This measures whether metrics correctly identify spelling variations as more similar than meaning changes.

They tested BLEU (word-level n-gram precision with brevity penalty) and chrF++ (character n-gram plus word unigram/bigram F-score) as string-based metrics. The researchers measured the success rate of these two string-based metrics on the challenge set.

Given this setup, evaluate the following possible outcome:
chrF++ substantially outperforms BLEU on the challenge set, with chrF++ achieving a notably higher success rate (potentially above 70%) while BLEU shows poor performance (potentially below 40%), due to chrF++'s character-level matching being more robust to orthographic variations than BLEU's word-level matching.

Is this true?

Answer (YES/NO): NO